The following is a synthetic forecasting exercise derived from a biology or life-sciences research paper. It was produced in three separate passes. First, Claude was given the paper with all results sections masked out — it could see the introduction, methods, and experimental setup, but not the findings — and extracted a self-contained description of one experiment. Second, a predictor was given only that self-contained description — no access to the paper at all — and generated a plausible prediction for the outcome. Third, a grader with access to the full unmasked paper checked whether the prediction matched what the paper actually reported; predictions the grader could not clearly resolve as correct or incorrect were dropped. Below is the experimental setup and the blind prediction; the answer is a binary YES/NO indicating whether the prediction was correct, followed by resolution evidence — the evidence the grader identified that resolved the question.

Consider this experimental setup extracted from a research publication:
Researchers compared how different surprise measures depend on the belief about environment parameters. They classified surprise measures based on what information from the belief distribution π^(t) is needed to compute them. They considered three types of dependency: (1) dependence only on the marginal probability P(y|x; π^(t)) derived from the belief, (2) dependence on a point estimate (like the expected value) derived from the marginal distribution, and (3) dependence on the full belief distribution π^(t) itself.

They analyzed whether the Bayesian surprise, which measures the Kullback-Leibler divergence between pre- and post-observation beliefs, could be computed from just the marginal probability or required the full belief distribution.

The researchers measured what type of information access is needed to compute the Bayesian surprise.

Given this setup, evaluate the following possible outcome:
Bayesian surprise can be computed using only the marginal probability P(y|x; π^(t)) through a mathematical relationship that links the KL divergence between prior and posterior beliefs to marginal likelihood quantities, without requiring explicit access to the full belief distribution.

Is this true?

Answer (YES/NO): NO